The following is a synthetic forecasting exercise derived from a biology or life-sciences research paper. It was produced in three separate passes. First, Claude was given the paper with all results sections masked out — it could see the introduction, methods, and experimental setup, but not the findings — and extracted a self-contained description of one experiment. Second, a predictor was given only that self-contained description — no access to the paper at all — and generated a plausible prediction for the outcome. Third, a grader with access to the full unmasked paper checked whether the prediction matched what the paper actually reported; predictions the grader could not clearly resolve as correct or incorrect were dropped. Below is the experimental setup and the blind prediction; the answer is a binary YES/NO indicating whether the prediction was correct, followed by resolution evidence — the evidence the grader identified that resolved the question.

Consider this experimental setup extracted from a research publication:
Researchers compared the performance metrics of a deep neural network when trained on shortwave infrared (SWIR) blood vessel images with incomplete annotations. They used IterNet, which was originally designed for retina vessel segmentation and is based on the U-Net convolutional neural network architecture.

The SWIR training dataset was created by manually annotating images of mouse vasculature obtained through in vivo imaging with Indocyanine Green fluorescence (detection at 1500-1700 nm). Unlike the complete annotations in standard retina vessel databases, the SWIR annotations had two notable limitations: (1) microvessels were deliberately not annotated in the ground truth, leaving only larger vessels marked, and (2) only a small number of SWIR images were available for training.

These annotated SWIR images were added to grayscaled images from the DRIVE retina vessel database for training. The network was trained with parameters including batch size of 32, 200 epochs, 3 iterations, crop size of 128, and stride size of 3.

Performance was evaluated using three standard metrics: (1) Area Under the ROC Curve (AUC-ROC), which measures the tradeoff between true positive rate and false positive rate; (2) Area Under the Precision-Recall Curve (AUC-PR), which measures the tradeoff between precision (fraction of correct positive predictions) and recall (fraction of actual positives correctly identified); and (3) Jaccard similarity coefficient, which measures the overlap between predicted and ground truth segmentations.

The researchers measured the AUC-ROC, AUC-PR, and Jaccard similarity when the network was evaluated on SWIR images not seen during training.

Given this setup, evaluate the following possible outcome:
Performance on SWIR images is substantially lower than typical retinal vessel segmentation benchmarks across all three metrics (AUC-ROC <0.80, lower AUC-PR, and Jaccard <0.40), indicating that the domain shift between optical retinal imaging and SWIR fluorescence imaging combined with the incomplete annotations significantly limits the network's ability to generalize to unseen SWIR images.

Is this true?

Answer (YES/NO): NO